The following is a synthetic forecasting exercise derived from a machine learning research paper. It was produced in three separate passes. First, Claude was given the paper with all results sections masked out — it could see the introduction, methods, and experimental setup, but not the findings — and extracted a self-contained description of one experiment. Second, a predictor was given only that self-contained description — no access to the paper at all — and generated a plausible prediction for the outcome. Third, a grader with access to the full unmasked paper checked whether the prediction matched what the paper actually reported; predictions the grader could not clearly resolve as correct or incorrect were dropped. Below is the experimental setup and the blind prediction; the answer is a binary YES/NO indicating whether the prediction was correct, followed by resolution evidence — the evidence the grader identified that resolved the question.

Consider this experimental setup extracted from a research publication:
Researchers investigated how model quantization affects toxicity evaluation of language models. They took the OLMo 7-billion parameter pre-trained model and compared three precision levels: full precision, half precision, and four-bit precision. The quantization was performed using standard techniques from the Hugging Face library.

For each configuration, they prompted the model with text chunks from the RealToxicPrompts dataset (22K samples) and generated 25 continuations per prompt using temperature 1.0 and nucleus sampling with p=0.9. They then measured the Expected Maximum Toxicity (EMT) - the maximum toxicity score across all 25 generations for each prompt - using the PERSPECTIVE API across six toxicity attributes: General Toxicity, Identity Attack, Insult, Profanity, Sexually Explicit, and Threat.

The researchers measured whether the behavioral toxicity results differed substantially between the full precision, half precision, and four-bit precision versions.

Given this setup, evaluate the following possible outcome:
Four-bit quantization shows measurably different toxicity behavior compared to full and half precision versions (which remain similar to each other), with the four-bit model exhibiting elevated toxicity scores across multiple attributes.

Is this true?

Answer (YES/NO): NO